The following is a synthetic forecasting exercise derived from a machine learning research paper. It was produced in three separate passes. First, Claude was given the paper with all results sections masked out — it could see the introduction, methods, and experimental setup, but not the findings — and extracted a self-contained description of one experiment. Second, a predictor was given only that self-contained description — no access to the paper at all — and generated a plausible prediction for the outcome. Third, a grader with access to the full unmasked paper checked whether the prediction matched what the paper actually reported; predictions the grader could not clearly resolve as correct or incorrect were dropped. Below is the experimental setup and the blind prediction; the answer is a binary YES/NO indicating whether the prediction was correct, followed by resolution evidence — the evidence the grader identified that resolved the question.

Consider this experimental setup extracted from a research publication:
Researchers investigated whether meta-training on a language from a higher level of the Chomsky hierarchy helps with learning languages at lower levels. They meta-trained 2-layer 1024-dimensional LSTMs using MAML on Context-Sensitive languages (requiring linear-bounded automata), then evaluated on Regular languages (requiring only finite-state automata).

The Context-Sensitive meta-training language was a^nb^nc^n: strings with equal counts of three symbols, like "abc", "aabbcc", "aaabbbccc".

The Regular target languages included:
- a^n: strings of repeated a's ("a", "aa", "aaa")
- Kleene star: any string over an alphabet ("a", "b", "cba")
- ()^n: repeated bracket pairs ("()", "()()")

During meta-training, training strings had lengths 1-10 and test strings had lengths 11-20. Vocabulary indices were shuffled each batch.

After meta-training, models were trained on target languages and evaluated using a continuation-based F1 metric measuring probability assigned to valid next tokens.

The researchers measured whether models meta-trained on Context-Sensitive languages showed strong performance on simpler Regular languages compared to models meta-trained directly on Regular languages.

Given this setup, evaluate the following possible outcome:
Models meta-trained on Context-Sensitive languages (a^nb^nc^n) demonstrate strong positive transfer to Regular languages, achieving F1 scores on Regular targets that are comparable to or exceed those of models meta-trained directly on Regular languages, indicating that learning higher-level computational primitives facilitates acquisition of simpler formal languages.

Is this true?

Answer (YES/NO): YES